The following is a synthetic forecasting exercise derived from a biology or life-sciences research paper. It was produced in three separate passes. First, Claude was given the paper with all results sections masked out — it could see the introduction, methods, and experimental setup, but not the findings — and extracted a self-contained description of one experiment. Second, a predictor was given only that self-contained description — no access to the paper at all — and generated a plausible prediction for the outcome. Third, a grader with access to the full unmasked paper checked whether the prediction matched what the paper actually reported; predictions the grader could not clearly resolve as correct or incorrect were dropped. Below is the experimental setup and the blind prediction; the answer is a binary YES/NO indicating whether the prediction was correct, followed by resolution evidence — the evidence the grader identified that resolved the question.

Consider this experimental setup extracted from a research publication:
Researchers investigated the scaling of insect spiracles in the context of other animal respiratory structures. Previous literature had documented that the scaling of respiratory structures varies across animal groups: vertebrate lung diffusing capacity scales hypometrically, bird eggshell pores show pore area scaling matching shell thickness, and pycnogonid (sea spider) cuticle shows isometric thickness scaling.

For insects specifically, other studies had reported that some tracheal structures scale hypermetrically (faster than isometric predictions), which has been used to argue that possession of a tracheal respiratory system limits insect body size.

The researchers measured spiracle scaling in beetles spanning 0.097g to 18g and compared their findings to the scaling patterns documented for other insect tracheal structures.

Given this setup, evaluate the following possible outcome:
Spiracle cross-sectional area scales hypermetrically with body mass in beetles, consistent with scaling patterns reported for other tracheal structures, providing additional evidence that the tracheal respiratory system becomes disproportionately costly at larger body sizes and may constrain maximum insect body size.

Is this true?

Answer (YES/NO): NO